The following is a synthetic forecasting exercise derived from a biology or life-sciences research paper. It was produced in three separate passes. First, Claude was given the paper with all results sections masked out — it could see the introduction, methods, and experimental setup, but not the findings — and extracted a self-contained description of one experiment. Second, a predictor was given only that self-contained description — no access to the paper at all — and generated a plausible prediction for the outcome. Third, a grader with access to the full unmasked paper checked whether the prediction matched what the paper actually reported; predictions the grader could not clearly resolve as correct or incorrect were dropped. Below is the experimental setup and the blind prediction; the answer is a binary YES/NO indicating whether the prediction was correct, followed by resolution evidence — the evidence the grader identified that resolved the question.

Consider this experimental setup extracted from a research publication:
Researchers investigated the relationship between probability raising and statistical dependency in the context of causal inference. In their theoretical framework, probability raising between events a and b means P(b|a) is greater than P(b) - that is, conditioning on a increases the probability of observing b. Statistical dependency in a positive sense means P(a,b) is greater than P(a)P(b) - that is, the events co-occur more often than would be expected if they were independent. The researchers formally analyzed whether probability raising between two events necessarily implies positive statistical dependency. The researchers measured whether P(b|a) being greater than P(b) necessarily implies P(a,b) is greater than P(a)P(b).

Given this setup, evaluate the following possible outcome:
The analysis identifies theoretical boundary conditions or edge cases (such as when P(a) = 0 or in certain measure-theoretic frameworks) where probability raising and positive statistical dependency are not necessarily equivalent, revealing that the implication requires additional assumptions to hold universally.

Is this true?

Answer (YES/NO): NO